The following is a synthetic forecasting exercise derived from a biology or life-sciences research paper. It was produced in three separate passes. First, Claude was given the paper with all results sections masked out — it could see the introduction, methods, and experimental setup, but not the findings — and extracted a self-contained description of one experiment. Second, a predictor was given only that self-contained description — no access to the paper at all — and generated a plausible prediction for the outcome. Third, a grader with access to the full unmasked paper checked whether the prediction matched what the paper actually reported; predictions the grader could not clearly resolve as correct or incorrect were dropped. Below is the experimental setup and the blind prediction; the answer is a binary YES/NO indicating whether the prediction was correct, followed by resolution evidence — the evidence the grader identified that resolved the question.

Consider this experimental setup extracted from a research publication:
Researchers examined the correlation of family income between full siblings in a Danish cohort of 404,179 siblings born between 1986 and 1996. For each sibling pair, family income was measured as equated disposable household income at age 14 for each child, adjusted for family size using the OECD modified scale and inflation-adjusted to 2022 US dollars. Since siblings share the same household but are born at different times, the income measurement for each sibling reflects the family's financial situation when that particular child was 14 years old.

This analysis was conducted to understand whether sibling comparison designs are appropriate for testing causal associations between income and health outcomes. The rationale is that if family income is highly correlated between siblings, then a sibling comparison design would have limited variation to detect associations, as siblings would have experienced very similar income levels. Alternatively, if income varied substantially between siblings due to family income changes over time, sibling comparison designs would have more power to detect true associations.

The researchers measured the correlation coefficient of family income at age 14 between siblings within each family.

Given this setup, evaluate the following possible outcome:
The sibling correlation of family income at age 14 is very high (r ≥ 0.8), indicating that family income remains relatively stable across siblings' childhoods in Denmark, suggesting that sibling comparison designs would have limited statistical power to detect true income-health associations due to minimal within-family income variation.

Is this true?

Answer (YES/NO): NO